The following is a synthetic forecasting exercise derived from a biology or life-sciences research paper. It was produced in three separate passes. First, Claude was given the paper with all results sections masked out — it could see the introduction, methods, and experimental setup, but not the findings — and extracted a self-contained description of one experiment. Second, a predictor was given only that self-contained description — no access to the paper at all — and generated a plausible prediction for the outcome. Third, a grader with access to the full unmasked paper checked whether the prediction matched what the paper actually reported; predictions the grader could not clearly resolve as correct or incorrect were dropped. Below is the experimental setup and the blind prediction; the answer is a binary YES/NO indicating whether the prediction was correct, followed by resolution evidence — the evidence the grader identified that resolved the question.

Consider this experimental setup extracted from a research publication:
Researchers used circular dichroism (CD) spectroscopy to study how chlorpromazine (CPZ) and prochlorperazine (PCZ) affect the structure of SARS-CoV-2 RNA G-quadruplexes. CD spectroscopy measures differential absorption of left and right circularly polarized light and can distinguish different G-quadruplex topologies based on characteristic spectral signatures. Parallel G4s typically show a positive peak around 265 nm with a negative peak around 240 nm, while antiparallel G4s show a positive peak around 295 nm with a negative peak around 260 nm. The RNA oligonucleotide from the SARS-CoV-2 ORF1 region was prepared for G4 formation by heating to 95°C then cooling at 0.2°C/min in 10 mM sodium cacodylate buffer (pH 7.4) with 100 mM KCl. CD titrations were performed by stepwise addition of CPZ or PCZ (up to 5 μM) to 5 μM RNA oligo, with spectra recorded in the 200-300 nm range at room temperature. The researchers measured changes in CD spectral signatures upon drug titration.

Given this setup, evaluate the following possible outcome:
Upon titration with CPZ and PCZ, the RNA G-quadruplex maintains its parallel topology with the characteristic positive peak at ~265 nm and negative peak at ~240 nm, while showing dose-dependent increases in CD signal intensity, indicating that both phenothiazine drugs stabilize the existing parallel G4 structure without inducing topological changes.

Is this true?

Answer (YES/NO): NO